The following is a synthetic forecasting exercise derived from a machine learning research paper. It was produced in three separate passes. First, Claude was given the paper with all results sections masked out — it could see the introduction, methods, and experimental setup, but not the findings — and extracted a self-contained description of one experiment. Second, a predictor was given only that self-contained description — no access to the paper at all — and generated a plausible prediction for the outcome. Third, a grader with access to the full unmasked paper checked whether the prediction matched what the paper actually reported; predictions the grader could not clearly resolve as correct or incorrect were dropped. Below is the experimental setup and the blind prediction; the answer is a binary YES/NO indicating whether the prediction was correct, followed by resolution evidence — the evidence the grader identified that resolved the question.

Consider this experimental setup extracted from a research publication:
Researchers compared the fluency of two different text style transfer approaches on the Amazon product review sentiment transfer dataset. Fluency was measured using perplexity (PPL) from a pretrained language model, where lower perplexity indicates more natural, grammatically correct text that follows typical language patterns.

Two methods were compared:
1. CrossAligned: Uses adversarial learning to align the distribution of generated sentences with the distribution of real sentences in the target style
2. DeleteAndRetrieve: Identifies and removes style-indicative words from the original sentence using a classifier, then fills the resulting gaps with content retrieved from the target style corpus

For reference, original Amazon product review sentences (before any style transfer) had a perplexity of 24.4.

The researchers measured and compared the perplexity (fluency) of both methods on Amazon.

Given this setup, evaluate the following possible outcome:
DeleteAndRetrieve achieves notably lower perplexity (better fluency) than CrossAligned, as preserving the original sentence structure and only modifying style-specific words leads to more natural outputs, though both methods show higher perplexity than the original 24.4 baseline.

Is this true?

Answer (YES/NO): NO